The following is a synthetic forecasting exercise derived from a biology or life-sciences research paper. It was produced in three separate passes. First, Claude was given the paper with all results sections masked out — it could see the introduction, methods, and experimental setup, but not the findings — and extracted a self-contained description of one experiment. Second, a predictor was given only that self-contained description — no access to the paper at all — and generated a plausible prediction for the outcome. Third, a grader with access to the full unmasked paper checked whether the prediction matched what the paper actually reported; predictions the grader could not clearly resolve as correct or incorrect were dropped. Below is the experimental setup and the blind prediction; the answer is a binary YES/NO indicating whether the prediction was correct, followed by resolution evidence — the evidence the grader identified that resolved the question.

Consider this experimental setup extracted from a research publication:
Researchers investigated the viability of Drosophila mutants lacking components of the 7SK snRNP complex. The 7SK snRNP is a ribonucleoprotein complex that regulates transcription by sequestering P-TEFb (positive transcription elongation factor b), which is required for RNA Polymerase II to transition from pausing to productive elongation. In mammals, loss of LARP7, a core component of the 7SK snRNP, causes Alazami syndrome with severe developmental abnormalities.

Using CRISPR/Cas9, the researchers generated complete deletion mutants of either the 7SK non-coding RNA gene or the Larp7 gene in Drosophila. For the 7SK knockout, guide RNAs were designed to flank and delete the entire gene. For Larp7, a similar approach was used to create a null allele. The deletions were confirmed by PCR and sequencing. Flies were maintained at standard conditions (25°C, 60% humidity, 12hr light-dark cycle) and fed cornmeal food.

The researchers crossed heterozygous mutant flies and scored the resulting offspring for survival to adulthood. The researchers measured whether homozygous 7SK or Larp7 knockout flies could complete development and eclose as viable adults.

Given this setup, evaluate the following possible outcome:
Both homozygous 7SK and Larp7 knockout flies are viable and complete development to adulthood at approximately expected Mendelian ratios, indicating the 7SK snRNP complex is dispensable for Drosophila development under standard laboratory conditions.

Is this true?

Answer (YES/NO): YES